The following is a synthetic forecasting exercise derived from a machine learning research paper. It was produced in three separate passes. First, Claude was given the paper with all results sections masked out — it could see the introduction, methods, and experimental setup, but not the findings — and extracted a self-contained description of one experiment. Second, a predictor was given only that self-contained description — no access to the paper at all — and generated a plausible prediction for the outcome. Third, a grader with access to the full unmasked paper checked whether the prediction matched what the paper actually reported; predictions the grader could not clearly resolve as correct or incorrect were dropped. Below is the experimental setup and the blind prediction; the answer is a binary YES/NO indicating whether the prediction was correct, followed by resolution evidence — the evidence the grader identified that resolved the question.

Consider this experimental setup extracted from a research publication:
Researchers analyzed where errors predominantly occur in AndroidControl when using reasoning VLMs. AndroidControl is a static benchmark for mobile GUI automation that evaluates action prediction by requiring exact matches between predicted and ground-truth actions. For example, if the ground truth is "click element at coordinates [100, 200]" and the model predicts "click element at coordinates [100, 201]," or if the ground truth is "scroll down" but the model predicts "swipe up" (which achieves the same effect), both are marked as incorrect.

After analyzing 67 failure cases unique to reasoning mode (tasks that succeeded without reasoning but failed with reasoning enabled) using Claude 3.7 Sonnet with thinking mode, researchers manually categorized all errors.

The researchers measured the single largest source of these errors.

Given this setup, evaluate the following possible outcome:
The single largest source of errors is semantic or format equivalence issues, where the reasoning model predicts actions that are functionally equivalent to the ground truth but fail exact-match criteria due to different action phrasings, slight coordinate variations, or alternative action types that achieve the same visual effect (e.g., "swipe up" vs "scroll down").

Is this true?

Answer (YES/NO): YES